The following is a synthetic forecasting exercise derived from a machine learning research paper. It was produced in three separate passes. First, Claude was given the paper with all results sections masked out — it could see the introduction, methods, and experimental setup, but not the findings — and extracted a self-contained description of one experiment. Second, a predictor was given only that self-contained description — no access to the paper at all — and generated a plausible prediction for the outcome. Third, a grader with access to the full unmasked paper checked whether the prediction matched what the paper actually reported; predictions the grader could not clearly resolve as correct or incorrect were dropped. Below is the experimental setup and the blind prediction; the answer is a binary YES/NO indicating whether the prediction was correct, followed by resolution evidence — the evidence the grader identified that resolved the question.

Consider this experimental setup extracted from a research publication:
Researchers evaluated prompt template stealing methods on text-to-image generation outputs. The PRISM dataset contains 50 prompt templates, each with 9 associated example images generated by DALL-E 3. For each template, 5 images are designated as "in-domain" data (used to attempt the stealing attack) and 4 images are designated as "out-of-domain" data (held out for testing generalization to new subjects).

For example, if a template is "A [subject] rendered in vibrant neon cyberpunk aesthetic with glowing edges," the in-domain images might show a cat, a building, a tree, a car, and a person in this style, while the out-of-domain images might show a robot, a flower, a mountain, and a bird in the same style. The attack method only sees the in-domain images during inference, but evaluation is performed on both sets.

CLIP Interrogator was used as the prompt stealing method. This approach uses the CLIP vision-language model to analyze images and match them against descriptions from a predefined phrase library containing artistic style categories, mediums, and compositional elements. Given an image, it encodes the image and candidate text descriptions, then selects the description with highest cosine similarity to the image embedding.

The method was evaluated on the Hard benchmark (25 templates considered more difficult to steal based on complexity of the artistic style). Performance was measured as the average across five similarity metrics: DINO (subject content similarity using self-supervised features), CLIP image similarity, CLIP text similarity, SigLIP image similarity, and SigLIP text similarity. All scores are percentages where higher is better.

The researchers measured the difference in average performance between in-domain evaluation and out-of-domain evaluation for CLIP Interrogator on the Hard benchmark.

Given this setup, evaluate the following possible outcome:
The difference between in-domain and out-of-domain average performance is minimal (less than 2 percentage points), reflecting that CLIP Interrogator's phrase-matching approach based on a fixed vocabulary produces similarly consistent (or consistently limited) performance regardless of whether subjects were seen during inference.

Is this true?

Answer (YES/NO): NO